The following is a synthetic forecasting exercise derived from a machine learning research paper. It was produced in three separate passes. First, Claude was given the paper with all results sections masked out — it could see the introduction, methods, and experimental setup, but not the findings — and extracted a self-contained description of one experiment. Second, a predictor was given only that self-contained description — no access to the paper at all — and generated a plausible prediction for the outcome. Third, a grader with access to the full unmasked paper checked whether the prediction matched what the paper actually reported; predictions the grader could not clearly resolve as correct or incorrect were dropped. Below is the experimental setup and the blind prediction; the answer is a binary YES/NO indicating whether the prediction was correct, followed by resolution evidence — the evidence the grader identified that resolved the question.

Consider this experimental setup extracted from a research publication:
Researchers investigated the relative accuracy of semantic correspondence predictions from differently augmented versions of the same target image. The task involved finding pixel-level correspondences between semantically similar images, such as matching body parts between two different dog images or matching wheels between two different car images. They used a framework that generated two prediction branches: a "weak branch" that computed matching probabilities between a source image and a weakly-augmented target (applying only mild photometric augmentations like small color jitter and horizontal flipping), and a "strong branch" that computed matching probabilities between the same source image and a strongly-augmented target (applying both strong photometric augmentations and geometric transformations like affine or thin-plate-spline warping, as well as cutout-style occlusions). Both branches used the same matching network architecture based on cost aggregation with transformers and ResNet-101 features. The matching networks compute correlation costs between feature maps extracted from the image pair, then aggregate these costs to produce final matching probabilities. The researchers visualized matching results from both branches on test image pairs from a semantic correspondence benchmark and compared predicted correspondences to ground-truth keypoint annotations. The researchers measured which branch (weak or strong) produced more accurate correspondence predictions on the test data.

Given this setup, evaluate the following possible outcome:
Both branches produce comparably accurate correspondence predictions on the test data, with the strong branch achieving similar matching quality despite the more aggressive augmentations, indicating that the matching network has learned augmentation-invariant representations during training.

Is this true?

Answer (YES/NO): NO